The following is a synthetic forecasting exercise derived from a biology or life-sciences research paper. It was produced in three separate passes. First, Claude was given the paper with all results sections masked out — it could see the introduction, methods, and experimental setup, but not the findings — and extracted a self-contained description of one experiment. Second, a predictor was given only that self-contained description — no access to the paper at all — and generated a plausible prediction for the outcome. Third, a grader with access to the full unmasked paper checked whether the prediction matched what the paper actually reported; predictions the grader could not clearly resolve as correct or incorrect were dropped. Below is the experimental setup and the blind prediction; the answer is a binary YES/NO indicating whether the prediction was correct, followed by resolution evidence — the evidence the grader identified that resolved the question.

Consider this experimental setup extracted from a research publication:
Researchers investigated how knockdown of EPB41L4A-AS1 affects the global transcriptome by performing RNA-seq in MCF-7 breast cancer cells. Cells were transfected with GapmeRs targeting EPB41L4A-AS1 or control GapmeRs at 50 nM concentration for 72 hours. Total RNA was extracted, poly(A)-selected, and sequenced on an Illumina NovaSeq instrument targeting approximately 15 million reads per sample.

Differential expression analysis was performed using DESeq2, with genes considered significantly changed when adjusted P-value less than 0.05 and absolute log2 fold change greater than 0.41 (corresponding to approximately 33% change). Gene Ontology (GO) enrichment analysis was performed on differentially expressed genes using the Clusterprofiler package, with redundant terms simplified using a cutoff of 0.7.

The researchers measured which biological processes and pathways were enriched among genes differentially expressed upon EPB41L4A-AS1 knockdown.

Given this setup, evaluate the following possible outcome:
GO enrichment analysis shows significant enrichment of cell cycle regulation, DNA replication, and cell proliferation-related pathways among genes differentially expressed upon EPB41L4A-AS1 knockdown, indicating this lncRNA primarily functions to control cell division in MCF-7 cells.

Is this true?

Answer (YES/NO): NO